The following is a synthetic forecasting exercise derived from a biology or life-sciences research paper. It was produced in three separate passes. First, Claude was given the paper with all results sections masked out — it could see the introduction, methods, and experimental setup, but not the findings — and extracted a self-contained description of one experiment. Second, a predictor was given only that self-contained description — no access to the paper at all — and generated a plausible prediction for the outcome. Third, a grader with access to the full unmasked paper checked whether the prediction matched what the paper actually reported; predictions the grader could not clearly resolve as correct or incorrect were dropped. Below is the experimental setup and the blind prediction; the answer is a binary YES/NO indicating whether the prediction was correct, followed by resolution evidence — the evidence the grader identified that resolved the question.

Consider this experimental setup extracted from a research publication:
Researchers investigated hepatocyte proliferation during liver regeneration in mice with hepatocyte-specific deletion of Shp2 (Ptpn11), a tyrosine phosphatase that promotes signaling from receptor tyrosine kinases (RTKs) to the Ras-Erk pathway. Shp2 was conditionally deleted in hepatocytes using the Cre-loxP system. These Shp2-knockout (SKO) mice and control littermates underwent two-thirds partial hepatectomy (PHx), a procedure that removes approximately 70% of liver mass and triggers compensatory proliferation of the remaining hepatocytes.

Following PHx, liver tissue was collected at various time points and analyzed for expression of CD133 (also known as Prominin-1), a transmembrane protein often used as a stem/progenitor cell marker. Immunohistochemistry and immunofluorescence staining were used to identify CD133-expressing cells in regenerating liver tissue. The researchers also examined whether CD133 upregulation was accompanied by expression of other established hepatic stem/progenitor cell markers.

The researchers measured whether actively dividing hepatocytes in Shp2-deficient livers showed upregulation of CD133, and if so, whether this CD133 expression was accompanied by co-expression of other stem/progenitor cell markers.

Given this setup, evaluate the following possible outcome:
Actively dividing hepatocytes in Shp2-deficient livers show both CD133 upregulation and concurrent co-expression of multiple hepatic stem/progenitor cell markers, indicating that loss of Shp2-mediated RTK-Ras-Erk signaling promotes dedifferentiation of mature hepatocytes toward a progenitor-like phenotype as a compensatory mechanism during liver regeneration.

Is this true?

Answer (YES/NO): NO